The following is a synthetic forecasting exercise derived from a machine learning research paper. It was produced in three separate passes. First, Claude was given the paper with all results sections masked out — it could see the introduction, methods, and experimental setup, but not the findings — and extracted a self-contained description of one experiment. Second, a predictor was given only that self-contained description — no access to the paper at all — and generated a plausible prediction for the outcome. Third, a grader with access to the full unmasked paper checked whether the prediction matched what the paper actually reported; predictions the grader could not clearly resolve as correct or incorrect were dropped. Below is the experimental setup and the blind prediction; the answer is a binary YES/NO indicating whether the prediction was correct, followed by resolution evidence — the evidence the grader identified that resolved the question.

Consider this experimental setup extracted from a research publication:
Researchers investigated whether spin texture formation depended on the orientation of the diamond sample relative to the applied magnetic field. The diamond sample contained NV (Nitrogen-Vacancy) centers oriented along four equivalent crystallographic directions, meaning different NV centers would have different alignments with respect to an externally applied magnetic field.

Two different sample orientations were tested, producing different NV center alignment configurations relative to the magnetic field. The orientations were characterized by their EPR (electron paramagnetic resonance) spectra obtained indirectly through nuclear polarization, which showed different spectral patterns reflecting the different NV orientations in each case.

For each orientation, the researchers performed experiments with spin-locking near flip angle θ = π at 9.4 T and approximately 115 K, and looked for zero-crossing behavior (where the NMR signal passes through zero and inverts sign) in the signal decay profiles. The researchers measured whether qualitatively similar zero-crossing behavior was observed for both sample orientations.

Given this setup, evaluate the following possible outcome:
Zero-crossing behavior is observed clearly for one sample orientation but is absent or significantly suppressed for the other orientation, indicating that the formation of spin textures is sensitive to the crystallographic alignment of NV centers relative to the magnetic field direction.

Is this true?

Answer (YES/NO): NO